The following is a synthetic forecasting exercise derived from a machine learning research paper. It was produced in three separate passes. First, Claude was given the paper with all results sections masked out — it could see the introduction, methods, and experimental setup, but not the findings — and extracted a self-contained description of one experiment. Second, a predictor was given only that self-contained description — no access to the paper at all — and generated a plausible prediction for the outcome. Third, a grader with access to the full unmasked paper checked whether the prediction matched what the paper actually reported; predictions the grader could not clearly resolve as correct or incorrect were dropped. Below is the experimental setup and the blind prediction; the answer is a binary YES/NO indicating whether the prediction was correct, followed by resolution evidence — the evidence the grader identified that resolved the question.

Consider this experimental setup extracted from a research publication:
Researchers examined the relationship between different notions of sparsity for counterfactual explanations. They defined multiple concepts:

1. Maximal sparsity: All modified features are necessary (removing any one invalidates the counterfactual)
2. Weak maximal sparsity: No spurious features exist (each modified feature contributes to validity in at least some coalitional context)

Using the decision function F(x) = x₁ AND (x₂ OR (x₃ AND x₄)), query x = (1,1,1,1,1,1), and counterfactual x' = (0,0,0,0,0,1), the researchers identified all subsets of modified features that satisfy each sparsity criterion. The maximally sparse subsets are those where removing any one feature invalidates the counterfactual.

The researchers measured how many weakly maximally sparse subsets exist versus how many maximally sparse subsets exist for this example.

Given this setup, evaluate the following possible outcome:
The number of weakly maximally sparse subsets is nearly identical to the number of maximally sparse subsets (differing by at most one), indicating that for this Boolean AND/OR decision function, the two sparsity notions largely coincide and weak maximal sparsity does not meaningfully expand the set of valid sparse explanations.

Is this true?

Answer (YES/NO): YES